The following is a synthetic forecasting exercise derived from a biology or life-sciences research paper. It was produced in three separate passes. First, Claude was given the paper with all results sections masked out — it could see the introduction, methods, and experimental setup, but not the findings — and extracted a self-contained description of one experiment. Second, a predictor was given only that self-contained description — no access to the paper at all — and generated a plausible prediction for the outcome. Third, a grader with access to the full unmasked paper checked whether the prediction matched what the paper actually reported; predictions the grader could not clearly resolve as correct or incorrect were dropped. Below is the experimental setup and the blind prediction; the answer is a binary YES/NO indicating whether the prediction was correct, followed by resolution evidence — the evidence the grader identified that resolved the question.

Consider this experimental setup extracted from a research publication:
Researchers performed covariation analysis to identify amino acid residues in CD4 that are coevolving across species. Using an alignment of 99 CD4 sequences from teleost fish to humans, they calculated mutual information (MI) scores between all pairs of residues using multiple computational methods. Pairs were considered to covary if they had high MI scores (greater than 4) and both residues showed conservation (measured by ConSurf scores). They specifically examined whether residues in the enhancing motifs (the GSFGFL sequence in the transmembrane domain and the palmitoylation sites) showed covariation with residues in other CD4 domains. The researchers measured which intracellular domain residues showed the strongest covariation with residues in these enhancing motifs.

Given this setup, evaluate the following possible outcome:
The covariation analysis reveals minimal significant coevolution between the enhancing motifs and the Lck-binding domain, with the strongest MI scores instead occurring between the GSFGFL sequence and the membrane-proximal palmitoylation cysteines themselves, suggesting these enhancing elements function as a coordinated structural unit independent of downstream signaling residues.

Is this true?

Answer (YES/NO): NO